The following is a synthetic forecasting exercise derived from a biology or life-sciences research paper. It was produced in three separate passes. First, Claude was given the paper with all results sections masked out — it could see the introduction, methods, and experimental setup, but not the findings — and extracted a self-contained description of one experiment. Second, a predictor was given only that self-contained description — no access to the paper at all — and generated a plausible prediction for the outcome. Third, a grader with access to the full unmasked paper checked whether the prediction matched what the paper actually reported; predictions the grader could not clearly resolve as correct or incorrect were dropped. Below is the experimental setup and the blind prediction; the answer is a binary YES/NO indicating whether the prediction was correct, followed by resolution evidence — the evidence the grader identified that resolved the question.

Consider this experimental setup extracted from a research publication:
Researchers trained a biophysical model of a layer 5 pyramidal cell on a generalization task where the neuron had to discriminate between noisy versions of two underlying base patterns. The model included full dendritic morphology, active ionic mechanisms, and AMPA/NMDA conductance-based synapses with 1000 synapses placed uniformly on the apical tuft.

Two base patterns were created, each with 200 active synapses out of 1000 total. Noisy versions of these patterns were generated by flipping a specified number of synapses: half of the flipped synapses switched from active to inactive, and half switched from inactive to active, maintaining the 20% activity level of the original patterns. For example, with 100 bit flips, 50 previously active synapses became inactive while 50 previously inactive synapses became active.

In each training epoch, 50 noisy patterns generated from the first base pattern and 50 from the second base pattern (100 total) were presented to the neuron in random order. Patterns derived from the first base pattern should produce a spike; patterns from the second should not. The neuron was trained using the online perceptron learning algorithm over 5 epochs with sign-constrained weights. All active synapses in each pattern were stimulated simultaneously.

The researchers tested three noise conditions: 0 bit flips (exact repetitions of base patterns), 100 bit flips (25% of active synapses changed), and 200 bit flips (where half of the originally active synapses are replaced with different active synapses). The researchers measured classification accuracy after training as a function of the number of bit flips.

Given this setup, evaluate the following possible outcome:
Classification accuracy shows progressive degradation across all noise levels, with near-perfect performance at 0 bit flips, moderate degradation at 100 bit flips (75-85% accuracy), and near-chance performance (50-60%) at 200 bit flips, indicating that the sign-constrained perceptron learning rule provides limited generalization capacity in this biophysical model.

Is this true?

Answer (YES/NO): NO